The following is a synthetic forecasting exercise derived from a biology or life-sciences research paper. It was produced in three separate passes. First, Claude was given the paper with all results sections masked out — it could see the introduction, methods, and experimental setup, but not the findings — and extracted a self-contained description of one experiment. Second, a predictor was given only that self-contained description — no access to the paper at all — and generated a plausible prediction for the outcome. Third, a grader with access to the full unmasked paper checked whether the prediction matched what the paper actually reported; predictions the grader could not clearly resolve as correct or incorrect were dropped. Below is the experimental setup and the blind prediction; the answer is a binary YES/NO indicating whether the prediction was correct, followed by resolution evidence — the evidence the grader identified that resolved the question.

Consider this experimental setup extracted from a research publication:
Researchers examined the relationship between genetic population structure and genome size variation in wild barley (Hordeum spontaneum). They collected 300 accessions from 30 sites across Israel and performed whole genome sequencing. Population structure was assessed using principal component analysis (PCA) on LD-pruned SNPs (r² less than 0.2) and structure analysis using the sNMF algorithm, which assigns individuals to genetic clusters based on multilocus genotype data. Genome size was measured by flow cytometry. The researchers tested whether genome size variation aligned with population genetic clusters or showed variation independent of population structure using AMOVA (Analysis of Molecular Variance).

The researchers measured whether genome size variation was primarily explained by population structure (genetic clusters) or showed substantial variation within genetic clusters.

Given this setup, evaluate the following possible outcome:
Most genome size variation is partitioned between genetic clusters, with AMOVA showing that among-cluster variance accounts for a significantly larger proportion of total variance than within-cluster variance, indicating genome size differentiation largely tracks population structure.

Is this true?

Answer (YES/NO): NO